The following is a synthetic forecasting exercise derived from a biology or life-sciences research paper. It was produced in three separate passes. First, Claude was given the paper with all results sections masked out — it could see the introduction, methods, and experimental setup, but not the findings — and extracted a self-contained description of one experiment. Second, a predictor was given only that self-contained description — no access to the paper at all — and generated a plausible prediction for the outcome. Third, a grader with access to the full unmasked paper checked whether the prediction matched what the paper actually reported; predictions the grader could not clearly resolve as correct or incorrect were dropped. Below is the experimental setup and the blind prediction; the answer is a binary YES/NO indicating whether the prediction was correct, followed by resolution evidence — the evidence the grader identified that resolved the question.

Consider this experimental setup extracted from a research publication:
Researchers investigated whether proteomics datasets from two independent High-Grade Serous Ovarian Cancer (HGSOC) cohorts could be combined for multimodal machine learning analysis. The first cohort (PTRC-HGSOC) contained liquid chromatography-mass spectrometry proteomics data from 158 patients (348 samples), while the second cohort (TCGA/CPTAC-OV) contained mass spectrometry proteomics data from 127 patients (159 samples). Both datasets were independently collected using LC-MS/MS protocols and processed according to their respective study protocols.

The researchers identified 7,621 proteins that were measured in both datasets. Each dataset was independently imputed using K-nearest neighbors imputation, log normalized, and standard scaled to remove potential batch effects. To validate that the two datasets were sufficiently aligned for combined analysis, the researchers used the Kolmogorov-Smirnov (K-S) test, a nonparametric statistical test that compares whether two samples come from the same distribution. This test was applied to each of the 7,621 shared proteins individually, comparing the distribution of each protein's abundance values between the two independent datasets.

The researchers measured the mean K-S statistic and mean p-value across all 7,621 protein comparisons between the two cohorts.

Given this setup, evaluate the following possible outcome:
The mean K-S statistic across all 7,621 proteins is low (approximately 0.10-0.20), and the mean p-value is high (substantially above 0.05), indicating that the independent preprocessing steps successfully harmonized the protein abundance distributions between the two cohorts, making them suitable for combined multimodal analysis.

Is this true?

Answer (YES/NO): YES